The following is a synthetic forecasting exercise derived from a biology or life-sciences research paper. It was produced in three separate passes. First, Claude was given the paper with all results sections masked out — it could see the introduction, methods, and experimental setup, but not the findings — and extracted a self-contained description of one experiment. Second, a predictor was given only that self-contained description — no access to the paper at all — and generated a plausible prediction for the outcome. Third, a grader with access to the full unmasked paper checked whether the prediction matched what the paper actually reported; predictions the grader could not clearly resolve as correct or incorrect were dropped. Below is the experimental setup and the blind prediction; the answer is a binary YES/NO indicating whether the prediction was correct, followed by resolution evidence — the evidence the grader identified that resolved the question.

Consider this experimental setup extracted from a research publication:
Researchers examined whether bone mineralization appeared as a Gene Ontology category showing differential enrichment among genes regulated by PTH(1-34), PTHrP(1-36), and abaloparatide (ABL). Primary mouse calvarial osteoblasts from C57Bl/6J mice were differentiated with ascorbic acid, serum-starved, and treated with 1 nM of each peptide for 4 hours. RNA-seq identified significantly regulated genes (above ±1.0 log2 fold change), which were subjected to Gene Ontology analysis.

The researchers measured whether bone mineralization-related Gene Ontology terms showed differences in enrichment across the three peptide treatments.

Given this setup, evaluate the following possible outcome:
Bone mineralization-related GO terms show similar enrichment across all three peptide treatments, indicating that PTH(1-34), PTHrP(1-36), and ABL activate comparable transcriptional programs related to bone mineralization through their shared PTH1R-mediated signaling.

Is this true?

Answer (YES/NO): NO